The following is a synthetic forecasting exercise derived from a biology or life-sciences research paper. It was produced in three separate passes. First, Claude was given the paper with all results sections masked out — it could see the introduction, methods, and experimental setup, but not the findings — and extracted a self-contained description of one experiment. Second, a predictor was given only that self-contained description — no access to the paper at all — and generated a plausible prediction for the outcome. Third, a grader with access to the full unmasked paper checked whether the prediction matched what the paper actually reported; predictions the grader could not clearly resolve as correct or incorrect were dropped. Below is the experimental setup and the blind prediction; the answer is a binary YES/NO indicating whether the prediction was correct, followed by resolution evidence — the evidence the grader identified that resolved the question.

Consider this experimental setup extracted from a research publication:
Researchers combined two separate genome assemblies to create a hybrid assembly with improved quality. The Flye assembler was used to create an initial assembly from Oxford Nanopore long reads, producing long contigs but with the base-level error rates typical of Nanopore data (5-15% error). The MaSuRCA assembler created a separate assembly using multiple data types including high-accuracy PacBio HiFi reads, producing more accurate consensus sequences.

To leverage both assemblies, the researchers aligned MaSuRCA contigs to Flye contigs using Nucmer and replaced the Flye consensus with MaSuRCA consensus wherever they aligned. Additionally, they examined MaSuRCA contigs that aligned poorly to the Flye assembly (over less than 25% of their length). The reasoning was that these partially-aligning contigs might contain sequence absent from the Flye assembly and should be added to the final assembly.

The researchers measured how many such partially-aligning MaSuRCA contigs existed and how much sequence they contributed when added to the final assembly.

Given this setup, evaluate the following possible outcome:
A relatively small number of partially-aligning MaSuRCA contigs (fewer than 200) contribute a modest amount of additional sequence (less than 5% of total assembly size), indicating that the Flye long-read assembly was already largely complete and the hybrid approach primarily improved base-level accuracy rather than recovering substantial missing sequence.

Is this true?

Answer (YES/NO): YES